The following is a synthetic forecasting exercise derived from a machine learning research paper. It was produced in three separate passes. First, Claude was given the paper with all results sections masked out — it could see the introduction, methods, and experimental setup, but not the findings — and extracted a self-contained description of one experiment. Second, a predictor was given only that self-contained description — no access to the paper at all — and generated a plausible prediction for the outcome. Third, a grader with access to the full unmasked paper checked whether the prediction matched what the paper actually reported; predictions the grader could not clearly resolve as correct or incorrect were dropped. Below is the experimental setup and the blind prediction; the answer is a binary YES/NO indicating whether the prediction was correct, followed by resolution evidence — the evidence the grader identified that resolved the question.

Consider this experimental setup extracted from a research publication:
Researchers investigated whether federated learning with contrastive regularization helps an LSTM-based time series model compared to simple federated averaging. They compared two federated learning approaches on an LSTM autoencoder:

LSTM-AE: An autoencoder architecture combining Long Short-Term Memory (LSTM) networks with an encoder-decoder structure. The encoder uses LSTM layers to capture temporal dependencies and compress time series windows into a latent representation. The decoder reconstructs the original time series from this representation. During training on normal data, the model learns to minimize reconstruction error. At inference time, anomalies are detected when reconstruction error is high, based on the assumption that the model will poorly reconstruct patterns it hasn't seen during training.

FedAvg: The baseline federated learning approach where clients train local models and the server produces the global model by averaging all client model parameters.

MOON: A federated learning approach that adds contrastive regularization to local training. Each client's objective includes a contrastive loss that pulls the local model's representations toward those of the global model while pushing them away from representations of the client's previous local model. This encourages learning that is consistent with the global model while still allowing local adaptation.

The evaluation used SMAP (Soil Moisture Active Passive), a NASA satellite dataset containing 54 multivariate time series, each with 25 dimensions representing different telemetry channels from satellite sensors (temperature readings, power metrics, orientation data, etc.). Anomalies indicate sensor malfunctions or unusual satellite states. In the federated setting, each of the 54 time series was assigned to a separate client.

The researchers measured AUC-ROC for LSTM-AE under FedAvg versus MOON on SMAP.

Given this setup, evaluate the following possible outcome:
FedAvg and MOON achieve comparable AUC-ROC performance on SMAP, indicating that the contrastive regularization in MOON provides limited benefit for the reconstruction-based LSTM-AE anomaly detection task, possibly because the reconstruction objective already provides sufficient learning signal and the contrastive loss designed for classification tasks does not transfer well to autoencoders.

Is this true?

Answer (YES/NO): NO